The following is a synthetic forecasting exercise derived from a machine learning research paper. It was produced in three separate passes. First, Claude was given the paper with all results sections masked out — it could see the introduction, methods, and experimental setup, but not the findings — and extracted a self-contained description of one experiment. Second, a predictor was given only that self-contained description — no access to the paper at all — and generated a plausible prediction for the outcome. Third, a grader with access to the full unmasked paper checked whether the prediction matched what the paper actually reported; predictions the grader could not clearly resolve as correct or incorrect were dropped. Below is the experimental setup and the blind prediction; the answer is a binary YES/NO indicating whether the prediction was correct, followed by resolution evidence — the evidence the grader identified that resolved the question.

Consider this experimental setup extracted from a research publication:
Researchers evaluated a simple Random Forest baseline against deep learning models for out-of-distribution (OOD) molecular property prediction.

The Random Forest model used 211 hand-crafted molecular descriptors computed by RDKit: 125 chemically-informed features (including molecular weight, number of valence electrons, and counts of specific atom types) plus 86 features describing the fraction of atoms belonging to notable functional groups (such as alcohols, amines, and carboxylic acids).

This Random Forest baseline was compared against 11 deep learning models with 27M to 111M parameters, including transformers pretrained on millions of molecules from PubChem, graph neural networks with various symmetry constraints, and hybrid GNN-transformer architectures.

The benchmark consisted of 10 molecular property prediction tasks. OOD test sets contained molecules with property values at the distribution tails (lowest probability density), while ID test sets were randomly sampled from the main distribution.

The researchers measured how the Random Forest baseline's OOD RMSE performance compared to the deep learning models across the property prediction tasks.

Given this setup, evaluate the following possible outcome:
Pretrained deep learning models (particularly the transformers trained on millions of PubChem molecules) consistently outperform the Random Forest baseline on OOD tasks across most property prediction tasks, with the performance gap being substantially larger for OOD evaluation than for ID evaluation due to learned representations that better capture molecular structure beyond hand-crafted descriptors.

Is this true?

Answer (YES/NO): NO